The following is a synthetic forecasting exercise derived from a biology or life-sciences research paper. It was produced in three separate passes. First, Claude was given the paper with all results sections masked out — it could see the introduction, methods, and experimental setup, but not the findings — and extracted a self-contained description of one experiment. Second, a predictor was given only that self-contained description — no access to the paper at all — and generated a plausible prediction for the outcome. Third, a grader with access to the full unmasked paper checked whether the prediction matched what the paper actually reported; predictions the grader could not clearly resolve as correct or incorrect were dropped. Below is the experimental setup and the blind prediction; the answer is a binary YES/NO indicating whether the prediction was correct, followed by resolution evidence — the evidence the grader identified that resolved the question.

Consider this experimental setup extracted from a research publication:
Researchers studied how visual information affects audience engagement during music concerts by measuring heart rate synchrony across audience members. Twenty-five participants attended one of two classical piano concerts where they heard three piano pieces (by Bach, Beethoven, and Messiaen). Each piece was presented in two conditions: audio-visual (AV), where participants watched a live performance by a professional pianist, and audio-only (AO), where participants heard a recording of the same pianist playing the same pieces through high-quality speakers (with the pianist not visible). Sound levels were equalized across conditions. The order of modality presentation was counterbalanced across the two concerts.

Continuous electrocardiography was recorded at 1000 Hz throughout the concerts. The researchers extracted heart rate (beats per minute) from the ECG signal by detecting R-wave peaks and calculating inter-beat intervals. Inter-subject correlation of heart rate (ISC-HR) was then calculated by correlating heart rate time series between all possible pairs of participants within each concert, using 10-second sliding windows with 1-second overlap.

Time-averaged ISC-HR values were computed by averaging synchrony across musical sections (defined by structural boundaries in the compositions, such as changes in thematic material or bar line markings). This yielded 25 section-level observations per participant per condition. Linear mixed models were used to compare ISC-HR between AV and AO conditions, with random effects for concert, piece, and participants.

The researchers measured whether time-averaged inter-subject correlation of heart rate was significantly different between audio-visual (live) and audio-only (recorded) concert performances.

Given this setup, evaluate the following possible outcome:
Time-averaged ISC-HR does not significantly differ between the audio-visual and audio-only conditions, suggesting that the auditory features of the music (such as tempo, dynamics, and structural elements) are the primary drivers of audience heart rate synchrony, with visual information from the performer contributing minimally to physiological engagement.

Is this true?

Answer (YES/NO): NO